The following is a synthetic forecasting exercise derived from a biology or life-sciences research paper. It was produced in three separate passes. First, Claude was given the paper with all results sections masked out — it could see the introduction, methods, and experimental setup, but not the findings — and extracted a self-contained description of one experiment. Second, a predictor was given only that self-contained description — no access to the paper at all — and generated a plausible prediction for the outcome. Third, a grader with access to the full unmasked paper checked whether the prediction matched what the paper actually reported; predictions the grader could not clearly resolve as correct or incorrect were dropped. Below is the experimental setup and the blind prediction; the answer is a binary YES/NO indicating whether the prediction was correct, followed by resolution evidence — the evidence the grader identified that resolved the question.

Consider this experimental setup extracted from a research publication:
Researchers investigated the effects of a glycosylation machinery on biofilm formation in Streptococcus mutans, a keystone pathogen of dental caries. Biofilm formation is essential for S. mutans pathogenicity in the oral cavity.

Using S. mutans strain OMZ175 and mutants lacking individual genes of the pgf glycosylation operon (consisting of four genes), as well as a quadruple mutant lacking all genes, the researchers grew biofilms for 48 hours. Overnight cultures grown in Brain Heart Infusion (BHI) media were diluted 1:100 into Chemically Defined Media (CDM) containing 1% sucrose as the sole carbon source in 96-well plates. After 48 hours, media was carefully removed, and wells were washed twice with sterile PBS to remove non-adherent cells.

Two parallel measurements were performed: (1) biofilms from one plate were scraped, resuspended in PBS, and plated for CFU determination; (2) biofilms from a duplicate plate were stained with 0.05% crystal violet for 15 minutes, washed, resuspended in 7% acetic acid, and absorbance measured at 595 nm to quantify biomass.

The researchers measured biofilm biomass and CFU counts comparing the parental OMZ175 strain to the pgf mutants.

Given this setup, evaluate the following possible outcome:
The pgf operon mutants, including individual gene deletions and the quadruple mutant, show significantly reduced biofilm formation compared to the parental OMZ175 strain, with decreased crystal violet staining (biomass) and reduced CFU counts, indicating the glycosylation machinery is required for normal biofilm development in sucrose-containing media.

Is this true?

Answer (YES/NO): NO